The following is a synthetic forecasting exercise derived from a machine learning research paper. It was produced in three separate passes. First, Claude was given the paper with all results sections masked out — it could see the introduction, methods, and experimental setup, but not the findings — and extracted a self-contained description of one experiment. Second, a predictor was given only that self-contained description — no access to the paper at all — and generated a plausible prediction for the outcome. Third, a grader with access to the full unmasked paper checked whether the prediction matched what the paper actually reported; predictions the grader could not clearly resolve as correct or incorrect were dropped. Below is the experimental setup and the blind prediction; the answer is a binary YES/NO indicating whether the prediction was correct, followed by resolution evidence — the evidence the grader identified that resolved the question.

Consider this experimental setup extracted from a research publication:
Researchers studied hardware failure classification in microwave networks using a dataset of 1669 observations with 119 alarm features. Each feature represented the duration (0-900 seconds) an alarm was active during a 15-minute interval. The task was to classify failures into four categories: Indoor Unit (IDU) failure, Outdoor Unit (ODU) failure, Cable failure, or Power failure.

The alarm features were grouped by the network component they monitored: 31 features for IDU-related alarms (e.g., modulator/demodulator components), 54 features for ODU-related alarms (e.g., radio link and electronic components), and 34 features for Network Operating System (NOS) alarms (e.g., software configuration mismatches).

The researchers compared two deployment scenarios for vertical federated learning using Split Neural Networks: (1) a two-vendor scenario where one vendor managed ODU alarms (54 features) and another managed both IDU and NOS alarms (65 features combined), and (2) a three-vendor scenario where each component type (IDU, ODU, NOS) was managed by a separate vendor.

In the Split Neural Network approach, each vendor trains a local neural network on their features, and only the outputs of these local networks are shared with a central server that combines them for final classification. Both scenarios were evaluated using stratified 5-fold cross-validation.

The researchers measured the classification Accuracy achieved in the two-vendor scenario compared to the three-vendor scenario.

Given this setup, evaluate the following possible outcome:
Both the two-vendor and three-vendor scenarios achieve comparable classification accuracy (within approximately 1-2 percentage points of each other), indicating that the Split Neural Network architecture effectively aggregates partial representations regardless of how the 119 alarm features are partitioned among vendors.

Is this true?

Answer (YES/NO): YES